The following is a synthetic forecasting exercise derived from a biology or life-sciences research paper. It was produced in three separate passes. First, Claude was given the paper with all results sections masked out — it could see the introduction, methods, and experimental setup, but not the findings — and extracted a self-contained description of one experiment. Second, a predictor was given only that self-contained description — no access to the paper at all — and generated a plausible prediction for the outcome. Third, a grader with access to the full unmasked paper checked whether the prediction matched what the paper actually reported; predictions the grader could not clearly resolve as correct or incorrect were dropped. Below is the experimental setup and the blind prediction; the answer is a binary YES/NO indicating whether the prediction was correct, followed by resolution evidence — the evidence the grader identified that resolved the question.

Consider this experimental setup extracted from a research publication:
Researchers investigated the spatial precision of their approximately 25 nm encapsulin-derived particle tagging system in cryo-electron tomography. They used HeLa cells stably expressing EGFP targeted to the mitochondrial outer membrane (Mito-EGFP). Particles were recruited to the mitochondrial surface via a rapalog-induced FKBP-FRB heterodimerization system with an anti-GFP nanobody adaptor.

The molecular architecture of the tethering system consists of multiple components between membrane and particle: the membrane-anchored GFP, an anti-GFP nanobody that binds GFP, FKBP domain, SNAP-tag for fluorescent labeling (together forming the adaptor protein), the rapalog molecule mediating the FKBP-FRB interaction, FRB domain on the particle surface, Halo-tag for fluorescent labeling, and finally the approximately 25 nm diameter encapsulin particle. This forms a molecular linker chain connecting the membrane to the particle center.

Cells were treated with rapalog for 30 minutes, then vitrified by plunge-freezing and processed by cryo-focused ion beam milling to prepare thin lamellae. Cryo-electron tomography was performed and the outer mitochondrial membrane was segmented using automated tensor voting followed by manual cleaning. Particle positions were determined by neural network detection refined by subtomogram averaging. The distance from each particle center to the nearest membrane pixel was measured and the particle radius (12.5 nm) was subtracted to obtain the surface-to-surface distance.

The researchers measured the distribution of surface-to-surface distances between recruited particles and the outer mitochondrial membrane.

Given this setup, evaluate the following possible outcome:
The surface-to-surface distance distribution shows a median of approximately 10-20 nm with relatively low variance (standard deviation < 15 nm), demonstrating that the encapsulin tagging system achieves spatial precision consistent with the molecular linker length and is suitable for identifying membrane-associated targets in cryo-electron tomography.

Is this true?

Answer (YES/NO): YES